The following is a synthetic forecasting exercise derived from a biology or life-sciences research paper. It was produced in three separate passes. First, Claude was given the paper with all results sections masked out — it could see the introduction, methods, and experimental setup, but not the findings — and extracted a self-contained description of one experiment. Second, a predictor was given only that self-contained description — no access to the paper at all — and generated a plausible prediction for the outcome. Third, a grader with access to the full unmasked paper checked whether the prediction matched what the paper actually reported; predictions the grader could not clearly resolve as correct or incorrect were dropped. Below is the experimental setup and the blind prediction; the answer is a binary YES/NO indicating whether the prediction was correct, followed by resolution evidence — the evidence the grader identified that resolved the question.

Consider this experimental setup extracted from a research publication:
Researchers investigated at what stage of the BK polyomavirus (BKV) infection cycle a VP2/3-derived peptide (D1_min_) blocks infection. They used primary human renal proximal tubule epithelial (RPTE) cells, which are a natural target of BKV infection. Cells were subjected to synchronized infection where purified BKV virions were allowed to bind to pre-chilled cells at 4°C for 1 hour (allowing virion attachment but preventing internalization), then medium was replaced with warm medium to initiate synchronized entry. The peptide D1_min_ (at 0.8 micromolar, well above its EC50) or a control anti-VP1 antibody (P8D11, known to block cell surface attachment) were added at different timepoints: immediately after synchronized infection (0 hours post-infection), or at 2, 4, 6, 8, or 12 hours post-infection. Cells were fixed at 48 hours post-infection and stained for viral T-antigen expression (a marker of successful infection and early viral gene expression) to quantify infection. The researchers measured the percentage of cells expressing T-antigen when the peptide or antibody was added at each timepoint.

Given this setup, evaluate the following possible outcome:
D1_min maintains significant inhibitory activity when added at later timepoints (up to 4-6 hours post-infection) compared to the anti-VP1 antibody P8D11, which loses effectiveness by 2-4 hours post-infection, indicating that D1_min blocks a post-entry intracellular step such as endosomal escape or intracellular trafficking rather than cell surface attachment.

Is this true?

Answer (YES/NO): NO